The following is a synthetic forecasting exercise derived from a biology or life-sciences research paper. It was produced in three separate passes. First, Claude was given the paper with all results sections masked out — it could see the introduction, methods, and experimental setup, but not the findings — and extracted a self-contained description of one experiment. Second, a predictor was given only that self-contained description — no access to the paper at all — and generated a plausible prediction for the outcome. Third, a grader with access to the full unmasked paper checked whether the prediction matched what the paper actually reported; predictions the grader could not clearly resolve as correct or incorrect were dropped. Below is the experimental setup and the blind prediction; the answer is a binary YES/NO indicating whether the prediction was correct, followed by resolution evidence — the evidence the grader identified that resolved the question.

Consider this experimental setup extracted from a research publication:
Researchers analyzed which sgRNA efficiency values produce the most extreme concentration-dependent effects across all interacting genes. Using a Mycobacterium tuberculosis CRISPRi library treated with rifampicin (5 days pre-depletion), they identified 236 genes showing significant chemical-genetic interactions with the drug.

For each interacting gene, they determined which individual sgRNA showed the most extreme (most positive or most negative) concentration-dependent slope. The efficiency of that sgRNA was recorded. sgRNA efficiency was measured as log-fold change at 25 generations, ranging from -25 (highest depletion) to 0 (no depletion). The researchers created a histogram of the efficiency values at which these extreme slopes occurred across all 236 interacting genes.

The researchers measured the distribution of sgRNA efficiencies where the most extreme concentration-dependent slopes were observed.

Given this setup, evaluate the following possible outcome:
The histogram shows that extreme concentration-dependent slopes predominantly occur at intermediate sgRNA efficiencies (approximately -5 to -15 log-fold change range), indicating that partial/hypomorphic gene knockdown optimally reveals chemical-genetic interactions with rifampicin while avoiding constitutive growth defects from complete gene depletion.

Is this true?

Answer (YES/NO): NO